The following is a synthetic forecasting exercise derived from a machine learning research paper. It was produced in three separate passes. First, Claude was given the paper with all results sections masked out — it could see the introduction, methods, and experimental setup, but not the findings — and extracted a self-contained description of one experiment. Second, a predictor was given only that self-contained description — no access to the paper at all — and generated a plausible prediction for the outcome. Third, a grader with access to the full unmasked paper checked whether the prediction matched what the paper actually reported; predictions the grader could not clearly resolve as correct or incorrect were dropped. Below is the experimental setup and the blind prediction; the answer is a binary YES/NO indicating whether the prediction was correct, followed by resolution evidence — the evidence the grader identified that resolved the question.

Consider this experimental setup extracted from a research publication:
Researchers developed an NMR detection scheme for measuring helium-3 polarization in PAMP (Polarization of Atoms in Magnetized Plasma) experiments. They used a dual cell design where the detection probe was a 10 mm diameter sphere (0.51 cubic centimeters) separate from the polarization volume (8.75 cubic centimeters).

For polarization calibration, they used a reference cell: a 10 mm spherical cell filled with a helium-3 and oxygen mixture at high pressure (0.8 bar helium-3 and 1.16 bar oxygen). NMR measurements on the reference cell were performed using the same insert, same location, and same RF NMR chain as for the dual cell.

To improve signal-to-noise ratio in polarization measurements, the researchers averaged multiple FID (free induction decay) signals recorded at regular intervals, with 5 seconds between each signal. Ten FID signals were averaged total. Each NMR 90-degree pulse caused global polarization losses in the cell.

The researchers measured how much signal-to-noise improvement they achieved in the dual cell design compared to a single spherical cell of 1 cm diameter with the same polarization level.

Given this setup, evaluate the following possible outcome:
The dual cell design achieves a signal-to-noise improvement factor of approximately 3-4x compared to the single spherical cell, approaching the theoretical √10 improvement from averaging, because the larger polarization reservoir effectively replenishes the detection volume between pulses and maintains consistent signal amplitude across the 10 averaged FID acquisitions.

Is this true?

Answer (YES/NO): NO